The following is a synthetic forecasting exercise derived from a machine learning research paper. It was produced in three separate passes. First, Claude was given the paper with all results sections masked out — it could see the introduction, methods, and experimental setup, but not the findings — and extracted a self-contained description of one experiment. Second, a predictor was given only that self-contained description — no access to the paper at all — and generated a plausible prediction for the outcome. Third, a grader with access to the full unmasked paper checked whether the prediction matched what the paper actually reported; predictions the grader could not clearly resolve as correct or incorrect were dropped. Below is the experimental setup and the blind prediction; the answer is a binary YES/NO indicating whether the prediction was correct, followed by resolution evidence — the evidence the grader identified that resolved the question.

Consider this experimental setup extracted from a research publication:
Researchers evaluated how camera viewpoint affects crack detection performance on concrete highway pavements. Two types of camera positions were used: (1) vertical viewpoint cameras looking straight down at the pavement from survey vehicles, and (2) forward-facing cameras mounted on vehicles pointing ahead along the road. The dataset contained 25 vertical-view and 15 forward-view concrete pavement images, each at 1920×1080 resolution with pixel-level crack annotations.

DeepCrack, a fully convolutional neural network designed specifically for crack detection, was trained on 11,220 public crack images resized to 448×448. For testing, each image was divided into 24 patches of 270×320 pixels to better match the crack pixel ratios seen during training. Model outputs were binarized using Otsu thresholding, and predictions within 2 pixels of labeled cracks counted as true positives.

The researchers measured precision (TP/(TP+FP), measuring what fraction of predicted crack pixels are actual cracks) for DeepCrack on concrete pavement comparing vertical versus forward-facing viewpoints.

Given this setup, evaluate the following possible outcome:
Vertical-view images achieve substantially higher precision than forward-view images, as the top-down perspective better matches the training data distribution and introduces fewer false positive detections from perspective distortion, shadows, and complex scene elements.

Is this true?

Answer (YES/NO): YES